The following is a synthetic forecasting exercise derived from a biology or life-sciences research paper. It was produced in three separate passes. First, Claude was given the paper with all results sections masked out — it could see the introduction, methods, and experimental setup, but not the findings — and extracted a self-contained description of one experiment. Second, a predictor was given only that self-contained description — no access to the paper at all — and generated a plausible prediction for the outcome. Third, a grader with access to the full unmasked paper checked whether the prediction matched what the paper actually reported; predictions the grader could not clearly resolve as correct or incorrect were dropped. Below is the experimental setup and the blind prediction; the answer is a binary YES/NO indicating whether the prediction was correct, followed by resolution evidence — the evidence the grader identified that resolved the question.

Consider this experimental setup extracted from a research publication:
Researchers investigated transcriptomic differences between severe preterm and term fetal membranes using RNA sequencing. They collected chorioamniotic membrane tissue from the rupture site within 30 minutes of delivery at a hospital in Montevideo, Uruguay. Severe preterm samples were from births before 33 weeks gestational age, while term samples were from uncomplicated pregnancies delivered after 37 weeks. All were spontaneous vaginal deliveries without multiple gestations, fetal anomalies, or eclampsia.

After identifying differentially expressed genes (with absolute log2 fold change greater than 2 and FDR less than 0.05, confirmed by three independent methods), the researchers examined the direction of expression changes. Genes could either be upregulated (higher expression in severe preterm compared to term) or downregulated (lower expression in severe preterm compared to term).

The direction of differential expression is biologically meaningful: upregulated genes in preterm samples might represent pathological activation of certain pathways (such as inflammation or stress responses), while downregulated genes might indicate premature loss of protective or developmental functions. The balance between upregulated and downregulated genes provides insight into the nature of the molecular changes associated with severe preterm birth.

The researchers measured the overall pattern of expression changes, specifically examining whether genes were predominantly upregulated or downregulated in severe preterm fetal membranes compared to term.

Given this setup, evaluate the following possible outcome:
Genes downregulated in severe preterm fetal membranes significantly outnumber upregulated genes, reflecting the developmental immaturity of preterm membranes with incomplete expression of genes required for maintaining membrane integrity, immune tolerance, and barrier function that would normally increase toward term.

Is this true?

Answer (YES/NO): NO